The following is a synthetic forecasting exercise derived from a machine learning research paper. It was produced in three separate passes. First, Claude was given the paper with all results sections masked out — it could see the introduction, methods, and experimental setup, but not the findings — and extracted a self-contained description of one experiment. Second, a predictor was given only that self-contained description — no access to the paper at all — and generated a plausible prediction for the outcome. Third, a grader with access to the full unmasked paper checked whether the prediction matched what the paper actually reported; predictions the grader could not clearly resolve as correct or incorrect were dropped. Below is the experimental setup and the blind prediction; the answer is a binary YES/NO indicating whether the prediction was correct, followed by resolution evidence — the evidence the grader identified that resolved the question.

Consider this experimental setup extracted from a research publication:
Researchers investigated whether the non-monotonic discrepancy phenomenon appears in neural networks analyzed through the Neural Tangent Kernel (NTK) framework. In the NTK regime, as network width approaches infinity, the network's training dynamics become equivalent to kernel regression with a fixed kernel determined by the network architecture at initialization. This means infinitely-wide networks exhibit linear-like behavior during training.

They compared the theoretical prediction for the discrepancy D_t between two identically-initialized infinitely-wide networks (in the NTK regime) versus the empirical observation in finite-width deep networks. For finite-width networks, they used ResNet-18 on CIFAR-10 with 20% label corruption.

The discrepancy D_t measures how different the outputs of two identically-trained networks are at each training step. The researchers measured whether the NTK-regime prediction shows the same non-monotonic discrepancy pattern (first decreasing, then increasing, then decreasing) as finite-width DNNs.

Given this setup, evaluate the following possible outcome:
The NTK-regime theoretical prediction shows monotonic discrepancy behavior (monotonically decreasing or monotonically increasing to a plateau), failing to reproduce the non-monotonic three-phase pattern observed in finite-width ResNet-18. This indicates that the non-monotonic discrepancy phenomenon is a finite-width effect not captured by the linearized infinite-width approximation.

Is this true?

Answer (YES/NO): YES